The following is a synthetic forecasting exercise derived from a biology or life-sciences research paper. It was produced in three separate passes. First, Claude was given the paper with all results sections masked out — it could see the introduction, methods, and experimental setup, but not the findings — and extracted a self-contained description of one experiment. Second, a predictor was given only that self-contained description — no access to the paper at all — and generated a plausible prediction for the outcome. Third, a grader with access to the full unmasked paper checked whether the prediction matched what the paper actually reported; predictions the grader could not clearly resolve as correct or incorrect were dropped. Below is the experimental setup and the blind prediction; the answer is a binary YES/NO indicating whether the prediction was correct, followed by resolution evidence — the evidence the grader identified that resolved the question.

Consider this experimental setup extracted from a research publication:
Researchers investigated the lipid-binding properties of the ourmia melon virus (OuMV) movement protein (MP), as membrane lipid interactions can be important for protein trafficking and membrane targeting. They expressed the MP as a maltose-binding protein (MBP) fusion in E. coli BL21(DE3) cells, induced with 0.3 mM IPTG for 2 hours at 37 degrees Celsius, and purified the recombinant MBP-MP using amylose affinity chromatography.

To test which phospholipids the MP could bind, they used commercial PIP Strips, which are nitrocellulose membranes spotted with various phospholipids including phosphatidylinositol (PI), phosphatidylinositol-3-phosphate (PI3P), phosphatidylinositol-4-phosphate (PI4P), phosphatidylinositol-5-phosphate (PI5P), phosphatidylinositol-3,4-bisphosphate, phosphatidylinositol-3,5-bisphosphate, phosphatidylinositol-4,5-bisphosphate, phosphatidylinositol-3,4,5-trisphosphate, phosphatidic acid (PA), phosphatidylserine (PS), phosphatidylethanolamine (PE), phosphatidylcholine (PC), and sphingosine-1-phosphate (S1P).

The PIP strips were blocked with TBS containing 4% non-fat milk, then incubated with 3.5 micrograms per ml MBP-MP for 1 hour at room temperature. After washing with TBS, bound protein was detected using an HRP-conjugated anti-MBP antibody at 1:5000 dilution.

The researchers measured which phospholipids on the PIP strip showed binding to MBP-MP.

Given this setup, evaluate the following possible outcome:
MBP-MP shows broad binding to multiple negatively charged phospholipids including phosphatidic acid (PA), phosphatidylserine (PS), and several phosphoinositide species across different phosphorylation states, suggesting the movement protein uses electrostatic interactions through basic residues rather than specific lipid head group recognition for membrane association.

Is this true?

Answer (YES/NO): NO